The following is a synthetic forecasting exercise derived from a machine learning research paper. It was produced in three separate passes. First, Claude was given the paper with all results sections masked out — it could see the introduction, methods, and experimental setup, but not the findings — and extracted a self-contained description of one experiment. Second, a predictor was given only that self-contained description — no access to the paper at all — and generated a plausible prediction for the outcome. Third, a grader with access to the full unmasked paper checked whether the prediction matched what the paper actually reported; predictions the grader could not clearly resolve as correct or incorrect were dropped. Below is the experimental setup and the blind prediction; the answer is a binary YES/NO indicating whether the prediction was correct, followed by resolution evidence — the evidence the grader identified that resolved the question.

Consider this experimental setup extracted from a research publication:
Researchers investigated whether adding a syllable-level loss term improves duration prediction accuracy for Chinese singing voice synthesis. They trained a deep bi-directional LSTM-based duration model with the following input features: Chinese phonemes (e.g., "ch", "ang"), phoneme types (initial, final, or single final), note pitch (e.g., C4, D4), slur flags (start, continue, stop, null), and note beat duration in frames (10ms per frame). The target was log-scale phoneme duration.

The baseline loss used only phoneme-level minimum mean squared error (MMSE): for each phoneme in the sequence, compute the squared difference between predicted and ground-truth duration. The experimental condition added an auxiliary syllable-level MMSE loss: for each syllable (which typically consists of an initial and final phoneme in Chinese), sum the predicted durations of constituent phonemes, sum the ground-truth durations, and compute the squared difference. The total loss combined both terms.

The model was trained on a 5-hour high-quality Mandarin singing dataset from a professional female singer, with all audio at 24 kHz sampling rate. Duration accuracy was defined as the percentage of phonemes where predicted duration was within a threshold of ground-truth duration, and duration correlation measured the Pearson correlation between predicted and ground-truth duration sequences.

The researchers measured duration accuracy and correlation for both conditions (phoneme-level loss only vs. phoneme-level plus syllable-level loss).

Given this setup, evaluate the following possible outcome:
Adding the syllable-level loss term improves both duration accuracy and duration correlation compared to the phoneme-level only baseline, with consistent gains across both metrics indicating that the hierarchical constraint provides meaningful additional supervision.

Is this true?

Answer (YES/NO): YES